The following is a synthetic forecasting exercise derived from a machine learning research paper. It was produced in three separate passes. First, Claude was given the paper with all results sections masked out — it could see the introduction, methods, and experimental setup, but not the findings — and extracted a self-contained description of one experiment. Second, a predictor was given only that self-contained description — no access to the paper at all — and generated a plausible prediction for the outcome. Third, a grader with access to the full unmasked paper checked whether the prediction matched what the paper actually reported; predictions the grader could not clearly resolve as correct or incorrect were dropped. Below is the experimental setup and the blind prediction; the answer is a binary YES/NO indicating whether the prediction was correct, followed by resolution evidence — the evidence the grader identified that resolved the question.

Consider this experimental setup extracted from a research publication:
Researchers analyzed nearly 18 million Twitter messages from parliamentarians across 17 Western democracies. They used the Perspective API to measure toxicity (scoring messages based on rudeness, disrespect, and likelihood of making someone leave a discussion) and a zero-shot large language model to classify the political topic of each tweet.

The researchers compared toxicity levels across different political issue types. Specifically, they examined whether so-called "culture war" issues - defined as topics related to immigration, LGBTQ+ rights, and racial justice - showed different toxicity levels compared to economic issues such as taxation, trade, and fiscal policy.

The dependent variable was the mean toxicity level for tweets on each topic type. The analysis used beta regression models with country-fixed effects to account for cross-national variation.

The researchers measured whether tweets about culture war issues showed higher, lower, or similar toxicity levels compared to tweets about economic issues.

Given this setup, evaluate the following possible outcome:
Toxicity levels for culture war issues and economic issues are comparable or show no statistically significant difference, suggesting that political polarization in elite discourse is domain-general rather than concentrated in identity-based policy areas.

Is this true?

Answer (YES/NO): NO